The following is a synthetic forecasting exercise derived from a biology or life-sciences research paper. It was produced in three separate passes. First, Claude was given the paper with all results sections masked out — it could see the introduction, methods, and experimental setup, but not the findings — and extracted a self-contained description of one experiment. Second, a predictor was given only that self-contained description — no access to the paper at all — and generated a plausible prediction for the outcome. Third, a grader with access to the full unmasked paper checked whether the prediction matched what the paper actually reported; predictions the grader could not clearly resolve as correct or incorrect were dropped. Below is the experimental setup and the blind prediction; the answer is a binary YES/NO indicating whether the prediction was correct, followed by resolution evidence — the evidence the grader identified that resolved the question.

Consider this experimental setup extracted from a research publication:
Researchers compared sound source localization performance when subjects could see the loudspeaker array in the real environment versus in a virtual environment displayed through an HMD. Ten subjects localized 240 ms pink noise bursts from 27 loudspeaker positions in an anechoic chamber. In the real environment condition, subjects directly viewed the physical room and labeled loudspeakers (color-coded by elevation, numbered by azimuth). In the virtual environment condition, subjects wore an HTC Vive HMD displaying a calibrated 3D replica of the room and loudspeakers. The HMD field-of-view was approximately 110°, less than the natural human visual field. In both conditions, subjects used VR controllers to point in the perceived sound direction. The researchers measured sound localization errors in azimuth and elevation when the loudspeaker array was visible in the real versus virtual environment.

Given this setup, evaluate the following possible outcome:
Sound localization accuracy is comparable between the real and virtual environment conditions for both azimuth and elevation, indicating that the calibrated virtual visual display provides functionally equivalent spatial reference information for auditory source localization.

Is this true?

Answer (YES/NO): NO